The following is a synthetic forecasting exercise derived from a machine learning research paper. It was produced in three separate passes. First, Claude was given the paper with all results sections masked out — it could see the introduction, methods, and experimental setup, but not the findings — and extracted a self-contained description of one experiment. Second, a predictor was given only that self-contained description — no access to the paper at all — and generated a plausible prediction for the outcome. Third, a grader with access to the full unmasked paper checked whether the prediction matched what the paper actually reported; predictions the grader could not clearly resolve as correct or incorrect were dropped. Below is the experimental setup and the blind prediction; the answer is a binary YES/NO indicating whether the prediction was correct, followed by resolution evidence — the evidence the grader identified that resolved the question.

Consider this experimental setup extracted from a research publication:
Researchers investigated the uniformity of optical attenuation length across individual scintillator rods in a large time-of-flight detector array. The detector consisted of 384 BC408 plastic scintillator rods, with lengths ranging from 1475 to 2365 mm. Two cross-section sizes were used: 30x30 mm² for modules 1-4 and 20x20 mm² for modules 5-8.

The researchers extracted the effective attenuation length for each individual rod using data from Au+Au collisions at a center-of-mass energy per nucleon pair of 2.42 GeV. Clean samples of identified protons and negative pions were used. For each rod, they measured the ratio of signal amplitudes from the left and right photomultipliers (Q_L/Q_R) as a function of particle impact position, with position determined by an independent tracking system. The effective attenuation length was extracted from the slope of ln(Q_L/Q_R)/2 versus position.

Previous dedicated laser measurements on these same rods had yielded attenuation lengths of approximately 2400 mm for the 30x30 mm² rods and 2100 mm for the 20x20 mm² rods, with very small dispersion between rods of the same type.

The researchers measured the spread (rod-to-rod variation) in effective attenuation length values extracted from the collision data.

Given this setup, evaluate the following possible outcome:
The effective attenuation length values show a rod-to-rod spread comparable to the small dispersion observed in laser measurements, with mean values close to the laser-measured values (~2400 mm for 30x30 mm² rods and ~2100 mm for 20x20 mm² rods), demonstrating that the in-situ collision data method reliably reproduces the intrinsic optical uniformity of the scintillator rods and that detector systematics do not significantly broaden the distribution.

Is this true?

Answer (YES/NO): NO